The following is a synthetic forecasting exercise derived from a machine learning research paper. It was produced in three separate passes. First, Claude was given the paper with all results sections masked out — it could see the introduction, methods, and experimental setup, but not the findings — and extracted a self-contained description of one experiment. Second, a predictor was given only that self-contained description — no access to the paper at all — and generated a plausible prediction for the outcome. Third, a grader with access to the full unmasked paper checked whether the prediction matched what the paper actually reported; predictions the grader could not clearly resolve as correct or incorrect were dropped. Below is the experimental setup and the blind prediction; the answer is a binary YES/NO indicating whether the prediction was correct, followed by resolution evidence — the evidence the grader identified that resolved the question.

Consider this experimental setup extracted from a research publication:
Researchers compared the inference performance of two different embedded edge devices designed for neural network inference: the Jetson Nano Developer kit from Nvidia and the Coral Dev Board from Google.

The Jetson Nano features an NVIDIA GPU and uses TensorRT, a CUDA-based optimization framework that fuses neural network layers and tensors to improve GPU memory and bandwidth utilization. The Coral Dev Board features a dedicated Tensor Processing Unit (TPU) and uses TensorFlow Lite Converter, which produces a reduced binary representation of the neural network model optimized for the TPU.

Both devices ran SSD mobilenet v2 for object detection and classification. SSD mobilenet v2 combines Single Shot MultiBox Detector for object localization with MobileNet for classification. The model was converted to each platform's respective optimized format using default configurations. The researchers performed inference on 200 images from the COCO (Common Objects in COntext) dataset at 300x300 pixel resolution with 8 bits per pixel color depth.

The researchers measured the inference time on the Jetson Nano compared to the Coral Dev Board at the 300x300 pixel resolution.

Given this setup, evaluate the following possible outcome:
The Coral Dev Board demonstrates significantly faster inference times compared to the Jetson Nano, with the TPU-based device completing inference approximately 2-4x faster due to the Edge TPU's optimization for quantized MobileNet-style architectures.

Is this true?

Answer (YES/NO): YES